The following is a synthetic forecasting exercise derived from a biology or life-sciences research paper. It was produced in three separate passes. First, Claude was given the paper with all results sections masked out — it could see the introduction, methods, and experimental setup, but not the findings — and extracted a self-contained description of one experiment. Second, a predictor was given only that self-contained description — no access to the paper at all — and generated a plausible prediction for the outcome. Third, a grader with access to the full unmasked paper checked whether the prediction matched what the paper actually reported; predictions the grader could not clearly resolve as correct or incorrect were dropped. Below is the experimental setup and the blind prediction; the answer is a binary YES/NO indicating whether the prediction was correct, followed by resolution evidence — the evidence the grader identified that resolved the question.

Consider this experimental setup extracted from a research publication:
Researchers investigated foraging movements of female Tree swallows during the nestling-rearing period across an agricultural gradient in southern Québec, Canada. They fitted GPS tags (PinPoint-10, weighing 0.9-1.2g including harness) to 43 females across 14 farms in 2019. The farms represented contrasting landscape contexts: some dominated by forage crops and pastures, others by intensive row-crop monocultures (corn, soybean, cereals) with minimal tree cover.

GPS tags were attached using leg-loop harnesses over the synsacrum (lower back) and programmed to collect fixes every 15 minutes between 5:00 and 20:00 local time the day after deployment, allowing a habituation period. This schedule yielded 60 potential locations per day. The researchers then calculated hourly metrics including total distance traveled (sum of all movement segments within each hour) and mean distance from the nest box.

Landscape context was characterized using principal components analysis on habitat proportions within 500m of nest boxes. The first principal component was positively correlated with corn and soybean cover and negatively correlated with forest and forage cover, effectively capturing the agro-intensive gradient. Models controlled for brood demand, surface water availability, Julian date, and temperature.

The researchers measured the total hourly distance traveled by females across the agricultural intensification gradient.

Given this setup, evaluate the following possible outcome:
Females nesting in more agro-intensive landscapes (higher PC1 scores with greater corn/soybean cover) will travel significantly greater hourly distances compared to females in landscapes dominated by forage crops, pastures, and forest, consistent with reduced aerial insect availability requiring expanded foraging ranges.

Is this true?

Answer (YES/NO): NO